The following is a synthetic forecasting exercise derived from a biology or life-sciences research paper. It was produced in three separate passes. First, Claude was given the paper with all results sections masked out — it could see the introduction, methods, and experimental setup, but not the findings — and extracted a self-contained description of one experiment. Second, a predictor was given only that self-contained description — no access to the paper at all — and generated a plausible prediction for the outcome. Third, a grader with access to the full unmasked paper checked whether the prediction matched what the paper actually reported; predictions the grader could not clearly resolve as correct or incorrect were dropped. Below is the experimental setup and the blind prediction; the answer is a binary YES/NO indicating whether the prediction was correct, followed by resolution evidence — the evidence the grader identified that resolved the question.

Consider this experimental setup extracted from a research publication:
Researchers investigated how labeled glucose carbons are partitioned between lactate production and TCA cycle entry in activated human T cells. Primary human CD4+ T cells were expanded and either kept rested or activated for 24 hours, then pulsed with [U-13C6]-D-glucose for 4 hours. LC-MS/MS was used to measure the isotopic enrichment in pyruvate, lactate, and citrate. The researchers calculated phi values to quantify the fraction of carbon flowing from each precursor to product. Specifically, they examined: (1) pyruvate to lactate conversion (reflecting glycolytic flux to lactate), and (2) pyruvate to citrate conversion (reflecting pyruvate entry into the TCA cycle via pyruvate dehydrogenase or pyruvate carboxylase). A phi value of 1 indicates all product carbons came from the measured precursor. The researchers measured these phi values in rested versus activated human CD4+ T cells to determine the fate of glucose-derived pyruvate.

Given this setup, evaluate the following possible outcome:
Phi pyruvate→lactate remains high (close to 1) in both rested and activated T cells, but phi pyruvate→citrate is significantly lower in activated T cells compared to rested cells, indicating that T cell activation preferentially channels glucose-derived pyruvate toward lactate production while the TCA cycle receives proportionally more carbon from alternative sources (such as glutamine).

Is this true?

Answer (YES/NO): NO